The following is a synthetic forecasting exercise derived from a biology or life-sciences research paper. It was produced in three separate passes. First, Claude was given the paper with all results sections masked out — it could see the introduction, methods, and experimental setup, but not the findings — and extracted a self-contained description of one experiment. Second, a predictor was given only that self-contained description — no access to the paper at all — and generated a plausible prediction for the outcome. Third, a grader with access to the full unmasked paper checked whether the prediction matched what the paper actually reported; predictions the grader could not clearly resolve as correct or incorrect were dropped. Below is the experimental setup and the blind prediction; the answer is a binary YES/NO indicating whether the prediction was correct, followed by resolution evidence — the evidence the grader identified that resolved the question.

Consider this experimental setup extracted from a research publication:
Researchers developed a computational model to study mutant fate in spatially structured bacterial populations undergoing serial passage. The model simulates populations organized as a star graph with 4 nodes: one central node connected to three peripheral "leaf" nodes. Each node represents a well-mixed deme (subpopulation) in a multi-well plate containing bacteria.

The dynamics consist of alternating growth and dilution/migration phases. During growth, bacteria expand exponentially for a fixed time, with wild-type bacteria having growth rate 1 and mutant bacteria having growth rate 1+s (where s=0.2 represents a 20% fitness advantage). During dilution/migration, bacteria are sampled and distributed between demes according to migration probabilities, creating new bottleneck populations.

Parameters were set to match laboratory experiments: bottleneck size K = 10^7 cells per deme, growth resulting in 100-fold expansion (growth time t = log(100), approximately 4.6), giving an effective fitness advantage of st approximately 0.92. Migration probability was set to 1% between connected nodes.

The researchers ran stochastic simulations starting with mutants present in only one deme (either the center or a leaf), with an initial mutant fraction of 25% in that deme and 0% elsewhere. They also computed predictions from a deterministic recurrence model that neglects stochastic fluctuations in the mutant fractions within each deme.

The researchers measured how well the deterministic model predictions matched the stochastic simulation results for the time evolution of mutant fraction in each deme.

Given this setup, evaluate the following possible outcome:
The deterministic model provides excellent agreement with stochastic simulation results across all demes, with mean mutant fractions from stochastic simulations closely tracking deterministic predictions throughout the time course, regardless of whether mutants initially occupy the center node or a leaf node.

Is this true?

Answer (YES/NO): NO